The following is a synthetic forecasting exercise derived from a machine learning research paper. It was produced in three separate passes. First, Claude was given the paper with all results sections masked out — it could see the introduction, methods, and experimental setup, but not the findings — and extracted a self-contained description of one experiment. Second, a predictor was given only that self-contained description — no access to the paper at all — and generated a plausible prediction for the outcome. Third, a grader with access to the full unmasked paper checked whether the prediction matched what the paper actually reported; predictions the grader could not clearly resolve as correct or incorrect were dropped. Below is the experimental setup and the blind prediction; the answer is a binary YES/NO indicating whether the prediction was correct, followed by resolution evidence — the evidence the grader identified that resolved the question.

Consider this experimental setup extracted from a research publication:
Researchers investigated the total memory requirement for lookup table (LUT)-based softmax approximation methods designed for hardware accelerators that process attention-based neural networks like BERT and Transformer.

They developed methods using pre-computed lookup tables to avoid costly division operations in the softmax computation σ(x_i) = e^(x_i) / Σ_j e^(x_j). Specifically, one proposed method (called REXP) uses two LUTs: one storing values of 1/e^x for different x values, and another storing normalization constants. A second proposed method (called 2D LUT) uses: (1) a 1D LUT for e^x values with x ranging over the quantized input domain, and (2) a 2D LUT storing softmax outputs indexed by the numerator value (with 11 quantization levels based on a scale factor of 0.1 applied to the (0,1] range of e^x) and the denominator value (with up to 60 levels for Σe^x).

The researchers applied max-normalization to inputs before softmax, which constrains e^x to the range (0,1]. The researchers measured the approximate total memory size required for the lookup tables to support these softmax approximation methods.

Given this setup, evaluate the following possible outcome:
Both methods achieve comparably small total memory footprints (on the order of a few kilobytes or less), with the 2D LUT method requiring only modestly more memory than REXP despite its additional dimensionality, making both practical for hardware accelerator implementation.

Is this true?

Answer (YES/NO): NO